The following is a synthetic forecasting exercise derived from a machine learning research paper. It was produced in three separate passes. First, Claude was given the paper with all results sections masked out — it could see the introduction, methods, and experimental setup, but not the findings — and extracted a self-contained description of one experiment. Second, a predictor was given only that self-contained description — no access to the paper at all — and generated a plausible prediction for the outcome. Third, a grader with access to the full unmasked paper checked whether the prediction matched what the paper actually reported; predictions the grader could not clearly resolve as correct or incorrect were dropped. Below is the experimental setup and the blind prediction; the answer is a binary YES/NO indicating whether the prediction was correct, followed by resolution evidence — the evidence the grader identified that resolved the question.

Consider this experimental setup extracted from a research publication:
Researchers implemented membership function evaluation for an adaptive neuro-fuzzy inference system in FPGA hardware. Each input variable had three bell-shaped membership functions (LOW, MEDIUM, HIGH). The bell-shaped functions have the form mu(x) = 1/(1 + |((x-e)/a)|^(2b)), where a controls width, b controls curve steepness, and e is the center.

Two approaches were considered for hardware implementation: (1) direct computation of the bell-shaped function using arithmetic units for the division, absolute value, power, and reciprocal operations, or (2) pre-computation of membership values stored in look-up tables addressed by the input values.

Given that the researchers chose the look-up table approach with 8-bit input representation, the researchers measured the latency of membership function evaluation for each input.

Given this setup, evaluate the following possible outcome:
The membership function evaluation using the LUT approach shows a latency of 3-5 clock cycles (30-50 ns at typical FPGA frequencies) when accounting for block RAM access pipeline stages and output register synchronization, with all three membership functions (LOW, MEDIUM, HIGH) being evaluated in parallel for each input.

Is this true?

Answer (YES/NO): NO